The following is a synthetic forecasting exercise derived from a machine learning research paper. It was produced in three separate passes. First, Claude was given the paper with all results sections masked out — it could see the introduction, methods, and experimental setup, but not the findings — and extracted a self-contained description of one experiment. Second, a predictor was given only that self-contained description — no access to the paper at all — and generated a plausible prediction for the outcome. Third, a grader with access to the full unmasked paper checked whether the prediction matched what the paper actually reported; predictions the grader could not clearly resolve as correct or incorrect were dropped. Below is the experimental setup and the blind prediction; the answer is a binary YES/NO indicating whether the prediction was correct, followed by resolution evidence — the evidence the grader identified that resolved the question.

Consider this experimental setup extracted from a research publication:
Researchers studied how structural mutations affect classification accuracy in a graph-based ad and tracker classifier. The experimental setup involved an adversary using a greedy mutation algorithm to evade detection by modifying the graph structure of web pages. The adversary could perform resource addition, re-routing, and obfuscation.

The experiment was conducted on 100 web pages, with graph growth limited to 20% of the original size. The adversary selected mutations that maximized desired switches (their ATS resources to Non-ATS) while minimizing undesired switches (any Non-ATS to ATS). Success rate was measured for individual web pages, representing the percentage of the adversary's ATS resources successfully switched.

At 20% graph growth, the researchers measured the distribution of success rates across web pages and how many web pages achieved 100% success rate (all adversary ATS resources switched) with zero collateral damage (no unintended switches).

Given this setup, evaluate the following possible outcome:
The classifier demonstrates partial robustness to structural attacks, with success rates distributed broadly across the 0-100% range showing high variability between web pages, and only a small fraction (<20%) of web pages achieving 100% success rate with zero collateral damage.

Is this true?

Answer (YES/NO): YES